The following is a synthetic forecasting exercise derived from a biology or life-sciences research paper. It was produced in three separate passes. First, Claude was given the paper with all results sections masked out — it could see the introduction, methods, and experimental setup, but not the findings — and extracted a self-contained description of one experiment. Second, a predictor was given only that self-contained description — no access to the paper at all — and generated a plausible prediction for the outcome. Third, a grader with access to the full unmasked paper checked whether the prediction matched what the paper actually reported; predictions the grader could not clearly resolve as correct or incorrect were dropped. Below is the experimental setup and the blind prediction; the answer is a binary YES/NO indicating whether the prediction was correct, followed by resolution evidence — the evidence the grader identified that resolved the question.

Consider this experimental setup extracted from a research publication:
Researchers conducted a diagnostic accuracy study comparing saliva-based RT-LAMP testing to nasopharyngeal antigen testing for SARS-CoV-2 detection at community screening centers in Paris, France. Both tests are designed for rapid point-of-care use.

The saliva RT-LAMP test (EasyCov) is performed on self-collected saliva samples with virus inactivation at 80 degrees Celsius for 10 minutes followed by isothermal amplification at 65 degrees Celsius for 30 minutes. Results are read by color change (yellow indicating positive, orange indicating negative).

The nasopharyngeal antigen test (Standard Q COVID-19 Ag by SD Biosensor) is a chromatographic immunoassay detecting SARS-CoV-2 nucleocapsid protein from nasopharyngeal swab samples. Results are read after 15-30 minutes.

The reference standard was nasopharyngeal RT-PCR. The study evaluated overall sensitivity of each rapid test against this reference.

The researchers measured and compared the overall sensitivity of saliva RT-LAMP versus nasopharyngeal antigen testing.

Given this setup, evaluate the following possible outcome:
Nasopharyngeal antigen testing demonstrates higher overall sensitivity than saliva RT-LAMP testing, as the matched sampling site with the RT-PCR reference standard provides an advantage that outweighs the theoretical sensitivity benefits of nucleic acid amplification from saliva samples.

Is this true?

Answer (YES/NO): YES